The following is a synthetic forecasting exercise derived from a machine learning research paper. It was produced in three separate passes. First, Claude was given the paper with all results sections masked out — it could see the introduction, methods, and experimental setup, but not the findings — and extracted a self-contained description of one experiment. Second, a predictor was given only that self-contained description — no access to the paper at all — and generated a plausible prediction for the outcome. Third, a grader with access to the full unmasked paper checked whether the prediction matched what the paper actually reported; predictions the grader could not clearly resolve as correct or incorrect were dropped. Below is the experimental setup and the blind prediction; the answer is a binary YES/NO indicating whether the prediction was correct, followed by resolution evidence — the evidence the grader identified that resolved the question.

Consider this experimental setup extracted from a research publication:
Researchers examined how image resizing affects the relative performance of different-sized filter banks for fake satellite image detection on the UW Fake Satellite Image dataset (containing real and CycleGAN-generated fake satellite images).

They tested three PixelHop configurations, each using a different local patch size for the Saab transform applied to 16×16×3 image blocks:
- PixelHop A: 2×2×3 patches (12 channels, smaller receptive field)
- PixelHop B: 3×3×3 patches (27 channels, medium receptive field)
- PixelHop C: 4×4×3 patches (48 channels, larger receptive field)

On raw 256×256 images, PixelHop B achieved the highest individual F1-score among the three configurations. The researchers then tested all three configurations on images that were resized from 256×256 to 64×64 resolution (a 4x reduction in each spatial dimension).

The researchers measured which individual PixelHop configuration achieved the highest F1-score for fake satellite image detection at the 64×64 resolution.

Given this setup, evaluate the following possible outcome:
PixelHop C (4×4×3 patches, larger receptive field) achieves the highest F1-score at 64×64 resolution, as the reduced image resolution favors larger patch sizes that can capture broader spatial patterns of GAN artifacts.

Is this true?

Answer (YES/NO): NO